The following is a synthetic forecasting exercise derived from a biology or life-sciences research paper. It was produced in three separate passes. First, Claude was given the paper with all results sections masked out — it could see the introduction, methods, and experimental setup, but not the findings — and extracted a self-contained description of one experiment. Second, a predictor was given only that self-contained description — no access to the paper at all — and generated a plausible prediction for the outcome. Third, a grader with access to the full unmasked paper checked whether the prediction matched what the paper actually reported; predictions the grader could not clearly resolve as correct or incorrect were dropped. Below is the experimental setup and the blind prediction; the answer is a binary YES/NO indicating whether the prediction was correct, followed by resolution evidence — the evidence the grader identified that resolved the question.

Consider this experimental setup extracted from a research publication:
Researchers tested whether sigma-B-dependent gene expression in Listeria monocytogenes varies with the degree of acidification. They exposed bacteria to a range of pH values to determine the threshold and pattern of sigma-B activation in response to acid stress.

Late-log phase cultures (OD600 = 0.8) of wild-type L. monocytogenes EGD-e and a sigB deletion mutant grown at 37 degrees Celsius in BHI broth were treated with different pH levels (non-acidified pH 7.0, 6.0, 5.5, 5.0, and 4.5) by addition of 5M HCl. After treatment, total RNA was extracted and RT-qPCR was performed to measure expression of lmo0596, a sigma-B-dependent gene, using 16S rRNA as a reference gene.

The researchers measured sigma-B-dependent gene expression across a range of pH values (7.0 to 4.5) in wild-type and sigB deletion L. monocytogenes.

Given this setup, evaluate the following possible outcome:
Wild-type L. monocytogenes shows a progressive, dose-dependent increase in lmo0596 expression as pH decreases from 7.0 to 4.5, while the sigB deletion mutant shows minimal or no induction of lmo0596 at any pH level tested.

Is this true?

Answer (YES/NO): NO